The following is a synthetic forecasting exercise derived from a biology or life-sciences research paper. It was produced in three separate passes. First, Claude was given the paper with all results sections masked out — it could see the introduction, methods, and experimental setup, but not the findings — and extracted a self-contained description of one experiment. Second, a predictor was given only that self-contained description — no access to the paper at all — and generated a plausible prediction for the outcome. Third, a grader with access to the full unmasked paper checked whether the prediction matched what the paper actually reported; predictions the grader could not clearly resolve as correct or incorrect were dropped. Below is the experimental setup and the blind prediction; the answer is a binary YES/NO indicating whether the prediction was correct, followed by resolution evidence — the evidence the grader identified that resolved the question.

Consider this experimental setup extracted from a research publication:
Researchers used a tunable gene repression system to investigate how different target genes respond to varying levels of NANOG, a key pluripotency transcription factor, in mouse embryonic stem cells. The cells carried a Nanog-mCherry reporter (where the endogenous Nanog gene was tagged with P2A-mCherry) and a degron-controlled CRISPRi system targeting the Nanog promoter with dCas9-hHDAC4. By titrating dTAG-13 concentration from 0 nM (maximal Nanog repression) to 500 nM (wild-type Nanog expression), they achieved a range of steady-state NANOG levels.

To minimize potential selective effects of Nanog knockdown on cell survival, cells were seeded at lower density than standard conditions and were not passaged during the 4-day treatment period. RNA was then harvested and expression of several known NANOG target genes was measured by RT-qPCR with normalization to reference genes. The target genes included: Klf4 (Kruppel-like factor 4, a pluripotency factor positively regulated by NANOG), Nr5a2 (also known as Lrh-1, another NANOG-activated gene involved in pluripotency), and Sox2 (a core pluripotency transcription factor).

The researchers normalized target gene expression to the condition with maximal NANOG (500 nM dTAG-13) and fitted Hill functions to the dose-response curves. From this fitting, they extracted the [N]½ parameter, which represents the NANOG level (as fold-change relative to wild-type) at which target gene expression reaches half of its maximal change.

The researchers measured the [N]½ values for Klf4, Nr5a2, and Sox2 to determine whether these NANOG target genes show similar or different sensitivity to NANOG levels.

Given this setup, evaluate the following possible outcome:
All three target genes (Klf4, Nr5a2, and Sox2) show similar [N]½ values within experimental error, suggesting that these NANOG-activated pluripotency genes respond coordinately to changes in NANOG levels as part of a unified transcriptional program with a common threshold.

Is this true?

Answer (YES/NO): NO